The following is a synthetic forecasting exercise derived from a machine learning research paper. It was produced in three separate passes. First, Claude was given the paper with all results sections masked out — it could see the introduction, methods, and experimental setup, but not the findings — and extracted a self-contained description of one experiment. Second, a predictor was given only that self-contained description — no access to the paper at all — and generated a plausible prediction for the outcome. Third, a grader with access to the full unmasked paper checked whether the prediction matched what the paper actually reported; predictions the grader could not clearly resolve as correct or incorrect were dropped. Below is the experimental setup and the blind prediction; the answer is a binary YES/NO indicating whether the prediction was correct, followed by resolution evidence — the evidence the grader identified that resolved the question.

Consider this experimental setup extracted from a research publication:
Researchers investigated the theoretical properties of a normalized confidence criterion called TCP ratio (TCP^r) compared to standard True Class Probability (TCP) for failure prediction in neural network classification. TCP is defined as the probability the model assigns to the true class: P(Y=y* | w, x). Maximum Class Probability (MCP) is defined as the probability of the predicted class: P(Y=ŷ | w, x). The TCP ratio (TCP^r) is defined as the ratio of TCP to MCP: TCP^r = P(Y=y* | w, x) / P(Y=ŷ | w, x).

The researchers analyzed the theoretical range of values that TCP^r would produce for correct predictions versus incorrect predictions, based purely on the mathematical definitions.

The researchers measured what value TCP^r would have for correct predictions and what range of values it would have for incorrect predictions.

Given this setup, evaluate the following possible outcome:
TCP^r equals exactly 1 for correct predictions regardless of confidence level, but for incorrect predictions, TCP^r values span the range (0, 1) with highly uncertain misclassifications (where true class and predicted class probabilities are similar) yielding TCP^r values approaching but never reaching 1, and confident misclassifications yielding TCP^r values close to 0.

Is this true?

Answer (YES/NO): NO